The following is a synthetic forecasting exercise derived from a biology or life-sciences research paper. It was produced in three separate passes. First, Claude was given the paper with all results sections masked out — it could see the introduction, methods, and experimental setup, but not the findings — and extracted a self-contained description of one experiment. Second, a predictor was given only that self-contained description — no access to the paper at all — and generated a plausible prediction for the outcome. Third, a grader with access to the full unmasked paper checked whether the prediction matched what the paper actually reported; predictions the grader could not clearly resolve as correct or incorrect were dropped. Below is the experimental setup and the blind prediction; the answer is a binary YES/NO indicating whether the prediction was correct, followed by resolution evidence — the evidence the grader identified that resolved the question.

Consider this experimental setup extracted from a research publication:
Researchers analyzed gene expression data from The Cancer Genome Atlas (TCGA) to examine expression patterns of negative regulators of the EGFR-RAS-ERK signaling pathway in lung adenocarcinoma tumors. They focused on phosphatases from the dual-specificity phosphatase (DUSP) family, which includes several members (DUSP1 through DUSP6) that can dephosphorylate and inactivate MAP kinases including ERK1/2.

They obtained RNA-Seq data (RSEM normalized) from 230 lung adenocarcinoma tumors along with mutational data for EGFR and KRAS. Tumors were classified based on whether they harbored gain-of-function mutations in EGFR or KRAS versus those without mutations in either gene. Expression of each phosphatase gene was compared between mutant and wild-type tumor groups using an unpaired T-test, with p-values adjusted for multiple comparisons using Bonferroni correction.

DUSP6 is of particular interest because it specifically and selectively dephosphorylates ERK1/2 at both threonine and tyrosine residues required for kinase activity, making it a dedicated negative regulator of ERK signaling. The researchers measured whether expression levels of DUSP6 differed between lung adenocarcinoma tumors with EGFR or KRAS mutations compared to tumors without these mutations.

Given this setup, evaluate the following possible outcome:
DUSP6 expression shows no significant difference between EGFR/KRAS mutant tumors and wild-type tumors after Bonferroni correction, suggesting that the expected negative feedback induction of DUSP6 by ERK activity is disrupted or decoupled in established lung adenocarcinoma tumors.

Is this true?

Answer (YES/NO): NO